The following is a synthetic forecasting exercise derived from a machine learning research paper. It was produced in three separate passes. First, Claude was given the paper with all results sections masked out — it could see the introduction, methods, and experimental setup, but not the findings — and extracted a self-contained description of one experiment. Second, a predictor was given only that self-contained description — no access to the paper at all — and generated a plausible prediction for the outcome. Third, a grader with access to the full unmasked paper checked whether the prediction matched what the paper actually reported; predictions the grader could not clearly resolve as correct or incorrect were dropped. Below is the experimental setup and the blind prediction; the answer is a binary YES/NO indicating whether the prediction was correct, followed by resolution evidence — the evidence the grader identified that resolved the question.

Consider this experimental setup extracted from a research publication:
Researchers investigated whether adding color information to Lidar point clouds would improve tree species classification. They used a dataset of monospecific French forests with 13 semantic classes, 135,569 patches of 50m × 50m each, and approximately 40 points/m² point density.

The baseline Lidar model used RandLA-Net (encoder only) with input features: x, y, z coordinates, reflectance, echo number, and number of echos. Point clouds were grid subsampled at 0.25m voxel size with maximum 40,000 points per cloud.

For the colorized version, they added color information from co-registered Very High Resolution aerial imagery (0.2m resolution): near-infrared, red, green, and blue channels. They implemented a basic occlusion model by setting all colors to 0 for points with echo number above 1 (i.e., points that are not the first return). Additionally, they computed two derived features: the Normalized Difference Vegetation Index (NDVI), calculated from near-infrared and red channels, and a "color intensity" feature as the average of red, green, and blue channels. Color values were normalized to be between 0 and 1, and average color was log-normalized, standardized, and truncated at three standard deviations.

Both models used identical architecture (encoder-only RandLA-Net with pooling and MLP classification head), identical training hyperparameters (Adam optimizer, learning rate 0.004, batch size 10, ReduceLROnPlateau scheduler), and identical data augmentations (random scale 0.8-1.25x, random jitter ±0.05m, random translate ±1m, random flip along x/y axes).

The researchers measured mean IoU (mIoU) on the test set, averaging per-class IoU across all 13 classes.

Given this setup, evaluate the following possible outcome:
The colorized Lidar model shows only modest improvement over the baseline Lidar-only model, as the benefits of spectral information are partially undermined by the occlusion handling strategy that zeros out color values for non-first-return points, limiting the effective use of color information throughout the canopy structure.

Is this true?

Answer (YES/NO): NO